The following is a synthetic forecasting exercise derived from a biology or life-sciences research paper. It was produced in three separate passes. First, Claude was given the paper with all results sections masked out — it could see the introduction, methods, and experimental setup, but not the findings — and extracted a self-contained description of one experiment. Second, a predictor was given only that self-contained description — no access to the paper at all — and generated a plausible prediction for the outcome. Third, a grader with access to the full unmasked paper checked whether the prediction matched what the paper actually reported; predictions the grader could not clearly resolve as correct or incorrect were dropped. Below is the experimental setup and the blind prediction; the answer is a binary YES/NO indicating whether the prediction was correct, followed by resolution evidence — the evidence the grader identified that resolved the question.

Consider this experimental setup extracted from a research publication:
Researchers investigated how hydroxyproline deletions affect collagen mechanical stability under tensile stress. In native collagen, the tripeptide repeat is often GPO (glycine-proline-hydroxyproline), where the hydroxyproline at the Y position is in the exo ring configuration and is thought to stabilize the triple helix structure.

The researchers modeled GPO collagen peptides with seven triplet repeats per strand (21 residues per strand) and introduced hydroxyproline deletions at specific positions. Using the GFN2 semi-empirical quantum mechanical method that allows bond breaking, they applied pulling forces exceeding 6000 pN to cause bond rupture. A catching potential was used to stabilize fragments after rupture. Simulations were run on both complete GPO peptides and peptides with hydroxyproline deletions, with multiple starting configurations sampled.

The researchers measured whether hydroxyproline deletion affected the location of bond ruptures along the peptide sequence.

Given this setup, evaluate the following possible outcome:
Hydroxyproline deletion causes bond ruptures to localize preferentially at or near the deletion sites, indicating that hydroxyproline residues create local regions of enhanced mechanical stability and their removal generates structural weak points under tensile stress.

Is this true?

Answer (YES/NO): YES